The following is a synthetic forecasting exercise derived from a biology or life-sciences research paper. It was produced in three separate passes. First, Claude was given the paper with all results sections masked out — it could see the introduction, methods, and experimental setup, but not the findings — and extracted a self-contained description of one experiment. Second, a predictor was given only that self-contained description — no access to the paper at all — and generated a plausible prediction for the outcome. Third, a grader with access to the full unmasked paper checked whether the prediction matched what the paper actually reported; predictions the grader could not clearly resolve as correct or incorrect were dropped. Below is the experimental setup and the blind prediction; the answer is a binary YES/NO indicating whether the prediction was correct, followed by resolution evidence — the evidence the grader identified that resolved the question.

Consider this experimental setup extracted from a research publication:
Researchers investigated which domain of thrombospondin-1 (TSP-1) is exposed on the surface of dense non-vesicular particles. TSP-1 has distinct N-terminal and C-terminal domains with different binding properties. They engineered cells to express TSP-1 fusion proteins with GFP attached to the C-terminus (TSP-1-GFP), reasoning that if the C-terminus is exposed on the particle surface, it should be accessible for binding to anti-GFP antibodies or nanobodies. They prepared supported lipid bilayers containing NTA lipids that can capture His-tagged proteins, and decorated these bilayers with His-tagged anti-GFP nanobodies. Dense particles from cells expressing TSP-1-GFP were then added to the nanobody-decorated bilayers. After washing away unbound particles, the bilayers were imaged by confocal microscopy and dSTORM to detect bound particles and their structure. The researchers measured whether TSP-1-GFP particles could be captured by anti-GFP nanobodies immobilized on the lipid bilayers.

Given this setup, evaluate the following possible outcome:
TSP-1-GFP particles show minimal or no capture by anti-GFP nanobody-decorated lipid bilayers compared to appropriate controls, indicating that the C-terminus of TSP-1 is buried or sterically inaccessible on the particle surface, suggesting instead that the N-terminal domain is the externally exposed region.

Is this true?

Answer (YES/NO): NO